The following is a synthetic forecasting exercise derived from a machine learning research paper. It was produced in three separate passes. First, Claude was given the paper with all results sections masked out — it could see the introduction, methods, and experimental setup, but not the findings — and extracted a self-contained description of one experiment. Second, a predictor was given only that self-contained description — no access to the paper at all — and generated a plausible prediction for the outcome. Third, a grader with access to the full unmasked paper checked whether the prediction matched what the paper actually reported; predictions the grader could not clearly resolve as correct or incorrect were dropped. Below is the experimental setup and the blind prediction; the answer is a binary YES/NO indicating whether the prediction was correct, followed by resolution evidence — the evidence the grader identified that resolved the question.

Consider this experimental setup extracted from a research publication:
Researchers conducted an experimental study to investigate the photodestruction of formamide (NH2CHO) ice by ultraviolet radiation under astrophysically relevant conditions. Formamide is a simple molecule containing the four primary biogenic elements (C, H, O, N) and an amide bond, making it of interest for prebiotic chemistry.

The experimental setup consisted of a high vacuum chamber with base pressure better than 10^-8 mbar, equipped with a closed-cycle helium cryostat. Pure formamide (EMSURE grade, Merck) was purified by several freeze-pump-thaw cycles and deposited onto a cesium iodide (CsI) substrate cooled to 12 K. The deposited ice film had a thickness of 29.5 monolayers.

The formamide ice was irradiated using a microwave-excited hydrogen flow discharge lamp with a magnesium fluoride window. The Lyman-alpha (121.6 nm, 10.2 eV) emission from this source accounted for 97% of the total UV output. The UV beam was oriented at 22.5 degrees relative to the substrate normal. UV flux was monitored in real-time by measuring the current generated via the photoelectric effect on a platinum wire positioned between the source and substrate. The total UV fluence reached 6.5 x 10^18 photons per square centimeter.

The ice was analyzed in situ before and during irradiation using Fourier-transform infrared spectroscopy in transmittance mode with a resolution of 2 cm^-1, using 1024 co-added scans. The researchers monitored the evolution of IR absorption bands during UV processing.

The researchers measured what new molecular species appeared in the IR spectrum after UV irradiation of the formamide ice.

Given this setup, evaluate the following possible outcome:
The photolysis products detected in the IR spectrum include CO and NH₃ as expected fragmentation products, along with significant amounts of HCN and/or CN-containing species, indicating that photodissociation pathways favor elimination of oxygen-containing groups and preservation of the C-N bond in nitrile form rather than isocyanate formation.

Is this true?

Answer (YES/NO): NO